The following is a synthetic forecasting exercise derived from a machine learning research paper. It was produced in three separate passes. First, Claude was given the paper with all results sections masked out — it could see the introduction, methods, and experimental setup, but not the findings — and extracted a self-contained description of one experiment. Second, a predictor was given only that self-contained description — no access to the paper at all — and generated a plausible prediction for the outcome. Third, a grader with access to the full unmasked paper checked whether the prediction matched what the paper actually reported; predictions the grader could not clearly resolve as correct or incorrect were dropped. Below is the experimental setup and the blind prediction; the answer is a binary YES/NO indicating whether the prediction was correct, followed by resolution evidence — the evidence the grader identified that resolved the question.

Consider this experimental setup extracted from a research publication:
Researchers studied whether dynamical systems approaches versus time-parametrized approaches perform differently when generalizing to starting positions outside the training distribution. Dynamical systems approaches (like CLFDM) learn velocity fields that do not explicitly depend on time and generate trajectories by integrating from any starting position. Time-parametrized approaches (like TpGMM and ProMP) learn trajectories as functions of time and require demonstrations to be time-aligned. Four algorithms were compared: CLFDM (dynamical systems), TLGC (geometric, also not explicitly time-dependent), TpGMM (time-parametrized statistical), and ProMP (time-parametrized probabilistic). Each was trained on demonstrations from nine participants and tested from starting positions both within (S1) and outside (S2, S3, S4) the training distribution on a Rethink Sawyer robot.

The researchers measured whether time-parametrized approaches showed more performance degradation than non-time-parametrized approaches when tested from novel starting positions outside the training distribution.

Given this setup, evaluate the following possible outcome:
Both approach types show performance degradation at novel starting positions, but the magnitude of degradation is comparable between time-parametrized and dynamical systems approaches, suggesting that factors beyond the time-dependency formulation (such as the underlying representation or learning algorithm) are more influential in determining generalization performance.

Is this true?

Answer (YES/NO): NO